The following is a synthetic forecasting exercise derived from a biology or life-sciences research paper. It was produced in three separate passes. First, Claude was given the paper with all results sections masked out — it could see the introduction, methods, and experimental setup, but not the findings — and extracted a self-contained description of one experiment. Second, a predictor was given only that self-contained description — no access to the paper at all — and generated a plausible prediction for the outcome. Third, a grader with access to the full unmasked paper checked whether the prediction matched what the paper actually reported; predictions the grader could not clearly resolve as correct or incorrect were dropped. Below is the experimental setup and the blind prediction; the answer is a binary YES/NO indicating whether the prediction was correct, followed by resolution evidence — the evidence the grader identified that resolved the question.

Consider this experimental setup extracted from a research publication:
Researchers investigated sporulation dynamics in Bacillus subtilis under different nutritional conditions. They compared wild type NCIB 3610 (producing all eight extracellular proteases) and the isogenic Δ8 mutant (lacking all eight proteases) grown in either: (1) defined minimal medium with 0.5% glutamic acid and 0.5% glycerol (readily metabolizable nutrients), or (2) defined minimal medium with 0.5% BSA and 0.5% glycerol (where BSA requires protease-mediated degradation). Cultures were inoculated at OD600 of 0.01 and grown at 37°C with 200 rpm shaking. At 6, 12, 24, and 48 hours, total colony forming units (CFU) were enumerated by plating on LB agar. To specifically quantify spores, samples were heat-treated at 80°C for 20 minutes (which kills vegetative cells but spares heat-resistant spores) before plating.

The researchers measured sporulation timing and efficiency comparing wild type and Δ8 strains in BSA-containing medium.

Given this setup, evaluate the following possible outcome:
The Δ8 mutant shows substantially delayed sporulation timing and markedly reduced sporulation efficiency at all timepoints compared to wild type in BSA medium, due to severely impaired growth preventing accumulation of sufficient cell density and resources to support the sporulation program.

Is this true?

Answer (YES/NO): NO